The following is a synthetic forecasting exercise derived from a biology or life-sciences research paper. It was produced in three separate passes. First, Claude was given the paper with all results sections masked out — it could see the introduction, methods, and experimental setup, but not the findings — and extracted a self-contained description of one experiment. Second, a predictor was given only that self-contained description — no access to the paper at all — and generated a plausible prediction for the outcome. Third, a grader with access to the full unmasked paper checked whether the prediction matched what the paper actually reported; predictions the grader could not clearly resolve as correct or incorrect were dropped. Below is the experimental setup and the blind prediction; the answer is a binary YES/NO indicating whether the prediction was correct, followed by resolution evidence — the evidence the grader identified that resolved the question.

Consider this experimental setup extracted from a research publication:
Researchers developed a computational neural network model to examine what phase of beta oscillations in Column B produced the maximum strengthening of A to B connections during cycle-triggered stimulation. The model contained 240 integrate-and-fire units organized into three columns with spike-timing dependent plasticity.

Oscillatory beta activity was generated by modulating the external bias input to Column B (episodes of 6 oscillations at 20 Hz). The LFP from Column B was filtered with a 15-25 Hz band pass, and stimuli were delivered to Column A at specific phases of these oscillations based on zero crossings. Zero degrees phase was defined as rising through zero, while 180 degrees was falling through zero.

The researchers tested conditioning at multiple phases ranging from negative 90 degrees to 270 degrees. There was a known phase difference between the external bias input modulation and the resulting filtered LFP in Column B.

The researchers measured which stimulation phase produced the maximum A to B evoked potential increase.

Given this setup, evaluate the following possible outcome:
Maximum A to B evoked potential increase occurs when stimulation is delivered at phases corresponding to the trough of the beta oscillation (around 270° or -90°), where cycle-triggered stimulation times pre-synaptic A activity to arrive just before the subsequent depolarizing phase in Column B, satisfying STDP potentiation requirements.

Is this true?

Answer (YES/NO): NO